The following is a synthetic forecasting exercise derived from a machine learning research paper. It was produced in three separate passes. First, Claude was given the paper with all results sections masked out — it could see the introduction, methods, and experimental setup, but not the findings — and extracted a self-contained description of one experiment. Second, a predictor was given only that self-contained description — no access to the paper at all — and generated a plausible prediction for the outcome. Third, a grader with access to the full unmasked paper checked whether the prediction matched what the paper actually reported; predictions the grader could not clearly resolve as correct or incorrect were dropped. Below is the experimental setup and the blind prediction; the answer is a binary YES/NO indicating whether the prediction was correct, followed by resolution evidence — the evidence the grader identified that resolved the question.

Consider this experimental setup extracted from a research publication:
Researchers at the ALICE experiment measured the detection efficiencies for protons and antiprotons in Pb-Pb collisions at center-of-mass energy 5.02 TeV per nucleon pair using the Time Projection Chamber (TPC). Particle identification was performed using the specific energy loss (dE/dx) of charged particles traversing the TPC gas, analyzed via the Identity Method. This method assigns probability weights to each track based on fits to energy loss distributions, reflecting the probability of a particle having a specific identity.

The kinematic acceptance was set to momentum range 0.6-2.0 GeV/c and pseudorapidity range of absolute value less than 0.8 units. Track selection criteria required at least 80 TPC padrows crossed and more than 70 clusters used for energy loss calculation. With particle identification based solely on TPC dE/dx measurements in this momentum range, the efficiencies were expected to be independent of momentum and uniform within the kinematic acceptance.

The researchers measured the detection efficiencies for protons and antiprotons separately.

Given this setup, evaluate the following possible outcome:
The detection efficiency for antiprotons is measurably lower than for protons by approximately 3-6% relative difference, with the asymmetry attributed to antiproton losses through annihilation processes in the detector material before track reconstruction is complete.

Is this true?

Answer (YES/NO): NO